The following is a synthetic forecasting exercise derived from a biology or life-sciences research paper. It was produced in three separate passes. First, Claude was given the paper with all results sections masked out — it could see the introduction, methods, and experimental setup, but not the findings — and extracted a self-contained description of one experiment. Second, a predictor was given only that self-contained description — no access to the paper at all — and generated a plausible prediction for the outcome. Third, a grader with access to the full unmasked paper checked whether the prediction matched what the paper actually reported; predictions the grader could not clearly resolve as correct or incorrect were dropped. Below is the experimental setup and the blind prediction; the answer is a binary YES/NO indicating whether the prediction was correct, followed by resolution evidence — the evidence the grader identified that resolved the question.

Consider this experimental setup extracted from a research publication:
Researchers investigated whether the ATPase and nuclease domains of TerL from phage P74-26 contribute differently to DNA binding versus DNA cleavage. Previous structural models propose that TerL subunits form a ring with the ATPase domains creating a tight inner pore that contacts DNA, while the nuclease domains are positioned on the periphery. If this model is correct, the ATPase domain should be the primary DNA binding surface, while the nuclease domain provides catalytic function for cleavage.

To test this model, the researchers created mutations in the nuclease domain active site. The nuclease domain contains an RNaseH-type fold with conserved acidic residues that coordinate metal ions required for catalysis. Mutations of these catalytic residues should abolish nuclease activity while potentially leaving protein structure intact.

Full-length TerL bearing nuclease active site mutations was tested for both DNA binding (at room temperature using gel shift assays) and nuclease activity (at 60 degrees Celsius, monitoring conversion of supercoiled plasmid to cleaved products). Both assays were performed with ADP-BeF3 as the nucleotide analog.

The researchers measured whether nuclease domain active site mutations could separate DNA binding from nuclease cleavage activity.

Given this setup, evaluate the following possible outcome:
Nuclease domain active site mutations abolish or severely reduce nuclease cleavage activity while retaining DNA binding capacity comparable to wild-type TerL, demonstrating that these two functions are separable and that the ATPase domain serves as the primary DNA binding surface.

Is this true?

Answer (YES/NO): YES